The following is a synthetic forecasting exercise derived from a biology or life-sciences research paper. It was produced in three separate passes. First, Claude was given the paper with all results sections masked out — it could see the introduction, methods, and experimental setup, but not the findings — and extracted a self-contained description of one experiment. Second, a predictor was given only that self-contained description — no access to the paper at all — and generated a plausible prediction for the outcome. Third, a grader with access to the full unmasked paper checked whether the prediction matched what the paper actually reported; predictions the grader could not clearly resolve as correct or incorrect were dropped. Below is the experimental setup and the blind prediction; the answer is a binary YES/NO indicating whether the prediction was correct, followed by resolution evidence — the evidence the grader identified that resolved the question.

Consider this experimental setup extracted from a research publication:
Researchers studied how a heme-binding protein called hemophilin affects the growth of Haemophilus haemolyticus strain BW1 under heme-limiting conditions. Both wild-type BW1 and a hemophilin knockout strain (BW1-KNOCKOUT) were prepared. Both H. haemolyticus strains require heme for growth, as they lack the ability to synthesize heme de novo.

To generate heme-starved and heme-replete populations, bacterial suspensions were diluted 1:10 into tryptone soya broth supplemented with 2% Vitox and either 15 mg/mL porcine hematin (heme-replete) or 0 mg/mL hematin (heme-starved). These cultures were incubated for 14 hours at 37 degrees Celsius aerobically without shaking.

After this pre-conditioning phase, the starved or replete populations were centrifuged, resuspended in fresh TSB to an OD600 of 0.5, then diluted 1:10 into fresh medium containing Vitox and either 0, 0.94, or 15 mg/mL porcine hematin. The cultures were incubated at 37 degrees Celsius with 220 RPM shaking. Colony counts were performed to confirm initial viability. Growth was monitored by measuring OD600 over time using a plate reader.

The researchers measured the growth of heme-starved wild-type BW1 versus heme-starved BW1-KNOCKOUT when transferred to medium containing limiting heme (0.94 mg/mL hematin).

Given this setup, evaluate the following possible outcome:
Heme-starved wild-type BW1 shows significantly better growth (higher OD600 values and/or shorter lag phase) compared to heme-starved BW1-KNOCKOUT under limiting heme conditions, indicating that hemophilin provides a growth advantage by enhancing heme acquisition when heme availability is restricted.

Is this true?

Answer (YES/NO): YES